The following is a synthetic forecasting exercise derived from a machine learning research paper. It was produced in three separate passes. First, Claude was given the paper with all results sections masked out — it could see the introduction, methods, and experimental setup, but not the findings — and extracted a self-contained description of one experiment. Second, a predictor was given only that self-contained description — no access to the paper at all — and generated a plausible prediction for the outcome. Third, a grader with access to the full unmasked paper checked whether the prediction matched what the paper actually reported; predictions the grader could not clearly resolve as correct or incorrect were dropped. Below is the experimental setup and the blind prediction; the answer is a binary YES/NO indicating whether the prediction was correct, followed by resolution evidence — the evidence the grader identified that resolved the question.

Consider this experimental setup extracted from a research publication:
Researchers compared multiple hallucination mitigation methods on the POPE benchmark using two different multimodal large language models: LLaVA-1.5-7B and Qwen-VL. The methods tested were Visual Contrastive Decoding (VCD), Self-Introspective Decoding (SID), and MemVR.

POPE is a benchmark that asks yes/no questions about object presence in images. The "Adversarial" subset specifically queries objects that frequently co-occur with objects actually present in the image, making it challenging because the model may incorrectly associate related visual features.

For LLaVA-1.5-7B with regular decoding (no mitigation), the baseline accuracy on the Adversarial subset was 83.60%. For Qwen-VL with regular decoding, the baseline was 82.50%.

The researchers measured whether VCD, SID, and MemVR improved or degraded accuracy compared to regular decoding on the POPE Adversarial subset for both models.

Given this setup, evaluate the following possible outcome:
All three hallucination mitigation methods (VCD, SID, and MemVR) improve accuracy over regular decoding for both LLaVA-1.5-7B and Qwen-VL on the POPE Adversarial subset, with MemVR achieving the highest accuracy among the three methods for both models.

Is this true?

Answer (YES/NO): NO